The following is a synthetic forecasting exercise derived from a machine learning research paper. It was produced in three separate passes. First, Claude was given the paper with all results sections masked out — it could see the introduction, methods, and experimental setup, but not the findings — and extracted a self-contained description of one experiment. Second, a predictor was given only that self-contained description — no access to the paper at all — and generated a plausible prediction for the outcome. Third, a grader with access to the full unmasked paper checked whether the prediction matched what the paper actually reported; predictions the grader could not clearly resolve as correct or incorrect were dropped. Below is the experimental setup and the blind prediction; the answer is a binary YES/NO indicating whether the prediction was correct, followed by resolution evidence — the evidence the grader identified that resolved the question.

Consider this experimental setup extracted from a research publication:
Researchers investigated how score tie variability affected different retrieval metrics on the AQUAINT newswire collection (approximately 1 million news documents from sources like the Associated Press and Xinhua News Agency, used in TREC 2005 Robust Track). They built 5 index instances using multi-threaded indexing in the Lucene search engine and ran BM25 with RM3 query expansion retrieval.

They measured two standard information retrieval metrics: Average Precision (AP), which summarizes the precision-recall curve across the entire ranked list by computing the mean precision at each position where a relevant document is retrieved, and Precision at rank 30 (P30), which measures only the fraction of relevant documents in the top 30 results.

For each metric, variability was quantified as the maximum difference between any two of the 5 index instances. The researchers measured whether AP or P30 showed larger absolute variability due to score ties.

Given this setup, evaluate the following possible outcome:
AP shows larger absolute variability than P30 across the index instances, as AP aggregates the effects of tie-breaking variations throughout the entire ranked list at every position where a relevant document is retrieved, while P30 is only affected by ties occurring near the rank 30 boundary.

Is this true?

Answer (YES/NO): NO